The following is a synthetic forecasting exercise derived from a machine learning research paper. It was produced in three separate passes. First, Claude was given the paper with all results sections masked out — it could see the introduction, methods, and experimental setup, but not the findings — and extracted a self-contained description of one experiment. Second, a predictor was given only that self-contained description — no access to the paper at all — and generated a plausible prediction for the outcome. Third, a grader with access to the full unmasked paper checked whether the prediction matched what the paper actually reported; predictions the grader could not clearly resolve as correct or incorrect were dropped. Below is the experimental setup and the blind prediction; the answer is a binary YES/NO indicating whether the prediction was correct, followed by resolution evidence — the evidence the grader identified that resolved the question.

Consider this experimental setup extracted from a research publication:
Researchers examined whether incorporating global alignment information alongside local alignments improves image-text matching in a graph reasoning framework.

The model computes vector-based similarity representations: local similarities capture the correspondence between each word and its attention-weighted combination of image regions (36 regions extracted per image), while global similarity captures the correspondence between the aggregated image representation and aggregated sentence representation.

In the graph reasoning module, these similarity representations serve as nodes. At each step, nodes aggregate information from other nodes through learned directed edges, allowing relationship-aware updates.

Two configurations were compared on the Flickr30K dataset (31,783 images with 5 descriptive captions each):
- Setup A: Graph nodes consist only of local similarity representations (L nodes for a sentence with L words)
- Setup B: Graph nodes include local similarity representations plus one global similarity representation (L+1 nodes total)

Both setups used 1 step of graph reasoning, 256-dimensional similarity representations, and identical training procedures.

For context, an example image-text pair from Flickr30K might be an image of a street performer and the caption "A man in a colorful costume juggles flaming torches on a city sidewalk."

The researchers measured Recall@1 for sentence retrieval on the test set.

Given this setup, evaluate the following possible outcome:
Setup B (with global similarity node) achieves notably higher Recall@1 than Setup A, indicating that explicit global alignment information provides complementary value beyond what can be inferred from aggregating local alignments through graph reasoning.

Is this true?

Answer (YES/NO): YES